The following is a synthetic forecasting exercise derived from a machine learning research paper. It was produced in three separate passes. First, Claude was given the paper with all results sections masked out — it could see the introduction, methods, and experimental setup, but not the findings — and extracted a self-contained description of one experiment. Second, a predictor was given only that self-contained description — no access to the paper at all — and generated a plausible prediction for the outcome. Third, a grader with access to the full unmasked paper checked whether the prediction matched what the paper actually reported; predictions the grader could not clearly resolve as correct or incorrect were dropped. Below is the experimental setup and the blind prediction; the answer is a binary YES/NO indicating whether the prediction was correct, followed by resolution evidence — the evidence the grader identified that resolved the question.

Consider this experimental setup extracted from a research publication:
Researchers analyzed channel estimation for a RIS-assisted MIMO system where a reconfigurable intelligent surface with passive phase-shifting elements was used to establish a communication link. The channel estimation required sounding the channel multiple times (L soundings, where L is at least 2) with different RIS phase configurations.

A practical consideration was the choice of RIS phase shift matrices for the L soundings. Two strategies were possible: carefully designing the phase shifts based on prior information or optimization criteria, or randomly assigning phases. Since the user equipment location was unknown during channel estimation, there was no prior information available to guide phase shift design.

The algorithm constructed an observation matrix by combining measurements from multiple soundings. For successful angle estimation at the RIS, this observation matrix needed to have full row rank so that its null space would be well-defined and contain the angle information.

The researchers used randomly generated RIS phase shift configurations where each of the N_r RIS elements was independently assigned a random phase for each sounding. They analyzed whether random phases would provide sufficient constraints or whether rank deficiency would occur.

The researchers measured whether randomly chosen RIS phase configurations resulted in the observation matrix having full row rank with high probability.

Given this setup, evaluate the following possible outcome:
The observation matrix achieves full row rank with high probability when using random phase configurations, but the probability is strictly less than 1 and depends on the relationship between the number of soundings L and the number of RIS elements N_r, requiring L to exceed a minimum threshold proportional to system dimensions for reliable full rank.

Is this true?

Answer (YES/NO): NO